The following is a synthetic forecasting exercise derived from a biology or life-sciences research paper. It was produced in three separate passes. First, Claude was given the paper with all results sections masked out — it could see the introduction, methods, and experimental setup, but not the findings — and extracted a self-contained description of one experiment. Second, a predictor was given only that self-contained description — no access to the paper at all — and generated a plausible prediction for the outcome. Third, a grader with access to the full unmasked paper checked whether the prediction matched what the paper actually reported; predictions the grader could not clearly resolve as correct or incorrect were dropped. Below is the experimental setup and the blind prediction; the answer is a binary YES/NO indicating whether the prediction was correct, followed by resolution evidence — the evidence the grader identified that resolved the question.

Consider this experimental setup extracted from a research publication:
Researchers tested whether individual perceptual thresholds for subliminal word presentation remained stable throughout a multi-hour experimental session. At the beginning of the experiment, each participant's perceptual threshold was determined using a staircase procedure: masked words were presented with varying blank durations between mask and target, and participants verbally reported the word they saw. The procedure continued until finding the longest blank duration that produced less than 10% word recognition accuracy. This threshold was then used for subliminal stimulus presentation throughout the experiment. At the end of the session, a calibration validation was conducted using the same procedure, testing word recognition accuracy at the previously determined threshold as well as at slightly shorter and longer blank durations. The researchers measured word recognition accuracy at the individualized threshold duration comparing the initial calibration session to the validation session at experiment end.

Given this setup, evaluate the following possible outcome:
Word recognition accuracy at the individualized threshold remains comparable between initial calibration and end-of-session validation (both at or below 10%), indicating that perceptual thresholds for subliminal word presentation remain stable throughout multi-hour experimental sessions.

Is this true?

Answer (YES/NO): NO